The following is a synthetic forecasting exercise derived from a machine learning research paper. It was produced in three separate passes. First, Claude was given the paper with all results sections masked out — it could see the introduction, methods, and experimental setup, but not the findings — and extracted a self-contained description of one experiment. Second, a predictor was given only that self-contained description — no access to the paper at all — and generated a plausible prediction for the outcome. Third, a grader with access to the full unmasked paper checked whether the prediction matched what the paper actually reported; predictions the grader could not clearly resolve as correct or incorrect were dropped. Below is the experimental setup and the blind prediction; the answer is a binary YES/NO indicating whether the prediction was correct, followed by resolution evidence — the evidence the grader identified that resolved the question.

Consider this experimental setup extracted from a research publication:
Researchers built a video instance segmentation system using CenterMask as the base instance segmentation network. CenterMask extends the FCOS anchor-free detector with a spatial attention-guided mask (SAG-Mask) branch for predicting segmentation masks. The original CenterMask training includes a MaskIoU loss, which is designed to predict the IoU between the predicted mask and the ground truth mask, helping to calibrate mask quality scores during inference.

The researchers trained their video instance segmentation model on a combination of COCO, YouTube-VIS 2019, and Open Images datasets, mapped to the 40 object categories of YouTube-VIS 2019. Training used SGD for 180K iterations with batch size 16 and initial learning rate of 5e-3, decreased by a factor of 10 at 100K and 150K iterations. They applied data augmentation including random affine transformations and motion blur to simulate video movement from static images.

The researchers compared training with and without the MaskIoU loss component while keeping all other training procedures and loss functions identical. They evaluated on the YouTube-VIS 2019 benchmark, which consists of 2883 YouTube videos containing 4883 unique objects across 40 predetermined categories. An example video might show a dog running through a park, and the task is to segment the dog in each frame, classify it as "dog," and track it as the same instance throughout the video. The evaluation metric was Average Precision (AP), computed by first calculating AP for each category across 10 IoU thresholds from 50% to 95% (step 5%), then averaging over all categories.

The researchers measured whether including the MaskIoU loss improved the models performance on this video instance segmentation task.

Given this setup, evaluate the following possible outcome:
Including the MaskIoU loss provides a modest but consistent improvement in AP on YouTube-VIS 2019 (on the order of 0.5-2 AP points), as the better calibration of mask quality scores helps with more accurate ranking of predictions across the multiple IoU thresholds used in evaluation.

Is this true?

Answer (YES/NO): NO